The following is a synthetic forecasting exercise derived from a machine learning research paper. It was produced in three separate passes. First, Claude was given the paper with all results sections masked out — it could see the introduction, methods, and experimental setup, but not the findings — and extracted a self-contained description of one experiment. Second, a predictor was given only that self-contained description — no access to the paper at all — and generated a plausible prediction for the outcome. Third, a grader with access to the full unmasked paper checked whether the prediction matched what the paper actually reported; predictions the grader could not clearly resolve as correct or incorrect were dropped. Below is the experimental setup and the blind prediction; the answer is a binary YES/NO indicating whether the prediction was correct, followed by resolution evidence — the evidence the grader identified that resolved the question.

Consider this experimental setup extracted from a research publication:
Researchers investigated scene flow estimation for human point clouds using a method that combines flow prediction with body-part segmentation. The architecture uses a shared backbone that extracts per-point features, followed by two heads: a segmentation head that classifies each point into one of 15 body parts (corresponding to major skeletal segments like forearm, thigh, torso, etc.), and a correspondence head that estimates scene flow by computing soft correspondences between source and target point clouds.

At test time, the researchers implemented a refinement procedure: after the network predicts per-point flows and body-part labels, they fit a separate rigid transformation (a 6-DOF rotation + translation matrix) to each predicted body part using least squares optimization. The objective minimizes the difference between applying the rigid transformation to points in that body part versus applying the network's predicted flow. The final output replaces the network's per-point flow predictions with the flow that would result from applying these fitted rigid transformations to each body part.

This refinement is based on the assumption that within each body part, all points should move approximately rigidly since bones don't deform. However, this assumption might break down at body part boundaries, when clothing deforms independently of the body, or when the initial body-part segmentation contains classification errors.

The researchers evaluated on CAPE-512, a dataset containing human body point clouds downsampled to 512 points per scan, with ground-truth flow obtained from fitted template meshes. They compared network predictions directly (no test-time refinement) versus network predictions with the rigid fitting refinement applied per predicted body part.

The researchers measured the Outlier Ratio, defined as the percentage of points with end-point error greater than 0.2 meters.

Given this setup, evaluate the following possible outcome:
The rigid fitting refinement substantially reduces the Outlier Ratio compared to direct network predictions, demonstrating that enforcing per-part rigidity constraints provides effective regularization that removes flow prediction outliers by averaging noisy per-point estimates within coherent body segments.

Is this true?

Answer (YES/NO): NO